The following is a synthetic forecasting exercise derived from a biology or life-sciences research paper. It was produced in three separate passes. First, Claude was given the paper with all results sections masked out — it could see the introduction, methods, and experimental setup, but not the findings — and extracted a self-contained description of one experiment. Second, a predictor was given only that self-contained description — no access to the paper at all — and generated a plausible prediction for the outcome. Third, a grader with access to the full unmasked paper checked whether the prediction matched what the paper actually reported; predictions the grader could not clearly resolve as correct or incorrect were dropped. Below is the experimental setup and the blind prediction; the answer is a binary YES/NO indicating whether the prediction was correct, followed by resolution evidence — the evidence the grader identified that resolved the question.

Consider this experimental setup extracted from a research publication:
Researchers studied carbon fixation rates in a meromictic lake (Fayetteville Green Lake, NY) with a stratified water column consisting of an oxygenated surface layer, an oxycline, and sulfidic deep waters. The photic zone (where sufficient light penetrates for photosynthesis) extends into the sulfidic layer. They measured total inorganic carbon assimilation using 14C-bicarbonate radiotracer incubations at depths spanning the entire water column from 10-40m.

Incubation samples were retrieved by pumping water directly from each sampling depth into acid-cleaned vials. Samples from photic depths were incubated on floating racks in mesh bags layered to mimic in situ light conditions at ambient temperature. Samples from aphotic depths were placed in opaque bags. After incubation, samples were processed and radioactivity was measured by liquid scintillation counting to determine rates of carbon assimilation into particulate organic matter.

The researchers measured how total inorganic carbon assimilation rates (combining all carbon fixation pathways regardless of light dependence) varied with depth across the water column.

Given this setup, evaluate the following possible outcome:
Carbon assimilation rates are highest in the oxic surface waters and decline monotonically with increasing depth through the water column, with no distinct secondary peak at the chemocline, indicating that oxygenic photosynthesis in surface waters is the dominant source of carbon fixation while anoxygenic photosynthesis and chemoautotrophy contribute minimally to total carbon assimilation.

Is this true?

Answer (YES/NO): NO